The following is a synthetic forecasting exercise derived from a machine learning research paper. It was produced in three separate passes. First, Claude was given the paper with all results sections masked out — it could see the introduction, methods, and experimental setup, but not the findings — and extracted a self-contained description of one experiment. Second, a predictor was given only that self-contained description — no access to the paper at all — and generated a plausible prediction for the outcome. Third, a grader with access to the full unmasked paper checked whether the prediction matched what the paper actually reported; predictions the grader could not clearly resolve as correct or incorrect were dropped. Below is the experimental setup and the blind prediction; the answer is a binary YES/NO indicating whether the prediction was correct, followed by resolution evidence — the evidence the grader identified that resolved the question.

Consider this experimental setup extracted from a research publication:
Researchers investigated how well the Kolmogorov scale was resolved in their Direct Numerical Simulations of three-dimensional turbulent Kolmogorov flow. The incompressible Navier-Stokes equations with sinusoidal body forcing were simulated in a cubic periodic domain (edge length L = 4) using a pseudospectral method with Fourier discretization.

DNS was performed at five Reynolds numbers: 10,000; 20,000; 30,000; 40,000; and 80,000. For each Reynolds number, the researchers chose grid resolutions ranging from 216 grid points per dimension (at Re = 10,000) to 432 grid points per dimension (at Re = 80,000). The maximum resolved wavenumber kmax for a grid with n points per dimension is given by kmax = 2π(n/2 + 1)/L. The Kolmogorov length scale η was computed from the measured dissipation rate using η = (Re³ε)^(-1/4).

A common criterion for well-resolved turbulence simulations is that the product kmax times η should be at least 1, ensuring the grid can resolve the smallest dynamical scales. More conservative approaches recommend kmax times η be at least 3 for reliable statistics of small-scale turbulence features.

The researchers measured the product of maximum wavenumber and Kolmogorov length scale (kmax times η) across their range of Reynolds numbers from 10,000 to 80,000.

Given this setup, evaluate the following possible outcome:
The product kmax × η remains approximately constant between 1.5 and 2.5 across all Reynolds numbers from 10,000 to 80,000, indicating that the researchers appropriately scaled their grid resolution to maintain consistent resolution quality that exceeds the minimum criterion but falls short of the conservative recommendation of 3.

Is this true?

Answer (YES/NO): NO